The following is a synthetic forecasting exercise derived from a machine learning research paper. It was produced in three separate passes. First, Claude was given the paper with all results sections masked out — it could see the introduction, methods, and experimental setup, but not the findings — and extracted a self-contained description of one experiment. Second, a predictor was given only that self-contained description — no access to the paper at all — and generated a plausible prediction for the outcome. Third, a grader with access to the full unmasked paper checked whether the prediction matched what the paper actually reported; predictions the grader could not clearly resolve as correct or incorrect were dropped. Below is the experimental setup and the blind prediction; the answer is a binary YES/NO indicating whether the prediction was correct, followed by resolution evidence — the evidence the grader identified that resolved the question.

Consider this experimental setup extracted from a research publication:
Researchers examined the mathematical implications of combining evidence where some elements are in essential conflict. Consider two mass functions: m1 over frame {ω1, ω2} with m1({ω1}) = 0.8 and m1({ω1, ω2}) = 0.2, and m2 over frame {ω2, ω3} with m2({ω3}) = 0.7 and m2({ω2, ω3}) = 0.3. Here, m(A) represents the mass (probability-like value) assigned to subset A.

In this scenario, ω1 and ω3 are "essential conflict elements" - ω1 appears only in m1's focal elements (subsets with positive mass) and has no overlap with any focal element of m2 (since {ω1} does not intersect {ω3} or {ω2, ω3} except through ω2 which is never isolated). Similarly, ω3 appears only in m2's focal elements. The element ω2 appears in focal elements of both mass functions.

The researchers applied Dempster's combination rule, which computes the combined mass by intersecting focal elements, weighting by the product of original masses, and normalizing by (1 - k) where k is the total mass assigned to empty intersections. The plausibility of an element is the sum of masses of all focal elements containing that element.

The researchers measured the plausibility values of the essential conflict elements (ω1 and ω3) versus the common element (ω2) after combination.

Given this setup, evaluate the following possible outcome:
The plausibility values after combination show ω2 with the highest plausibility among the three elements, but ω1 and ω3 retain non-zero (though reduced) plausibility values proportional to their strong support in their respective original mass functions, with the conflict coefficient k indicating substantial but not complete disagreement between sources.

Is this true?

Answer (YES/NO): NO